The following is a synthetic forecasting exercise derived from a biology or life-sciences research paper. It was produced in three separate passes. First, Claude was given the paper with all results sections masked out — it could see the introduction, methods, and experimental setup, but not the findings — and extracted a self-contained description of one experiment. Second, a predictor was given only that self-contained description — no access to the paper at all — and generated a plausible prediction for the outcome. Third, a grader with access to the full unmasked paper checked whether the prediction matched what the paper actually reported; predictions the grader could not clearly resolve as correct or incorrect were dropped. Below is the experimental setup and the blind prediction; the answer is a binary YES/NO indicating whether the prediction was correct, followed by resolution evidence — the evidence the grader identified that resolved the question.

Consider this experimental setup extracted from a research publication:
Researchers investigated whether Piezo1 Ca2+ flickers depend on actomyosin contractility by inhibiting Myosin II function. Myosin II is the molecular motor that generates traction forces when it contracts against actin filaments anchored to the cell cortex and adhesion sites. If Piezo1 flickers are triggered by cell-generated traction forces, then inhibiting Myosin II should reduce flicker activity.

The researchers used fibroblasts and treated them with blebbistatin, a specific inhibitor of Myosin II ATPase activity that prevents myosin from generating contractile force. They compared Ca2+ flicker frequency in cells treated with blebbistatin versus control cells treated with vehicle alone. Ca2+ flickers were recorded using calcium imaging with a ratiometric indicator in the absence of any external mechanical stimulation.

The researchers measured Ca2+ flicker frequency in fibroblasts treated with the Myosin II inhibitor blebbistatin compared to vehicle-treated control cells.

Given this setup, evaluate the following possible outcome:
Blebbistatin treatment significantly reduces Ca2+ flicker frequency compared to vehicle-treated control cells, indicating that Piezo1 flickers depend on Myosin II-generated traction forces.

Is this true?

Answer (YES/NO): YES